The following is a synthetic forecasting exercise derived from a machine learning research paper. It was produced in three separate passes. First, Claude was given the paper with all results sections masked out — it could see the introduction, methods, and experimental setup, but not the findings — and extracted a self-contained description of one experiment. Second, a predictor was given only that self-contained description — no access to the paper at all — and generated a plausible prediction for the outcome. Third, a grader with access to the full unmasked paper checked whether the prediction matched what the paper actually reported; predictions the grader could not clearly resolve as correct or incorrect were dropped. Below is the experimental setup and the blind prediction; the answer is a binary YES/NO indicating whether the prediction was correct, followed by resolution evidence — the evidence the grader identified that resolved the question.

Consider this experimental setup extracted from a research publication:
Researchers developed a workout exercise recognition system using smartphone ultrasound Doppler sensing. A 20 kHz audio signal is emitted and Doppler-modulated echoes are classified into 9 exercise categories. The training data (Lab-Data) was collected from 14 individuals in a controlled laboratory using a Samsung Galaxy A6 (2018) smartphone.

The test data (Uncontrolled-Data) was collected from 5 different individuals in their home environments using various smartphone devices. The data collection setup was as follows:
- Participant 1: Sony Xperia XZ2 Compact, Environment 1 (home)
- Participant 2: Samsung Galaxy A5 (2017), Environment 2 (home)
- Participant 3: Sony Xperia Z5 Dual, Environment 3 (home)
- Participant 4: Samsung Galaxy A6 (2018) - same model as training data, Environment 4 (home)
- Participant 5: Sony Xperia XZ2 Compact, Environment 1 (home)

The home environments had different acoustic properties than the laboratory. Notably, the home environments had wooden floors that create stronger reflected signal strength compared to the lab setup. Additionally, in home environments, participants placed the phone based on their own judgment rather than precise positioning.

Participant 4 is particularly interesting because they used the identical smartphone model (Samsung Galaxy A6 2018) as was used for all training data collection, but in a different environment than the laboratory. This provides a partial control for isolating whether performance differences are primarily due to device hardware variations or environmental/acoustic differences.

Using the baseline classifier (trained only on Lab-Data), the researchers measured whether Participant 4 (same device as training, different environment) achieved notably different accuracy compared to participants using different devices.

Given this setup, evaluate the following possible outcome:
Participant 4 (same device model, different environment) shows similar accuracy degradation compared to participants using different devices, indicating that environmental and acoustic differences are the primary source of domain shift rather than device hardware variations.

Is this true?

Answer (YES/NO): NO